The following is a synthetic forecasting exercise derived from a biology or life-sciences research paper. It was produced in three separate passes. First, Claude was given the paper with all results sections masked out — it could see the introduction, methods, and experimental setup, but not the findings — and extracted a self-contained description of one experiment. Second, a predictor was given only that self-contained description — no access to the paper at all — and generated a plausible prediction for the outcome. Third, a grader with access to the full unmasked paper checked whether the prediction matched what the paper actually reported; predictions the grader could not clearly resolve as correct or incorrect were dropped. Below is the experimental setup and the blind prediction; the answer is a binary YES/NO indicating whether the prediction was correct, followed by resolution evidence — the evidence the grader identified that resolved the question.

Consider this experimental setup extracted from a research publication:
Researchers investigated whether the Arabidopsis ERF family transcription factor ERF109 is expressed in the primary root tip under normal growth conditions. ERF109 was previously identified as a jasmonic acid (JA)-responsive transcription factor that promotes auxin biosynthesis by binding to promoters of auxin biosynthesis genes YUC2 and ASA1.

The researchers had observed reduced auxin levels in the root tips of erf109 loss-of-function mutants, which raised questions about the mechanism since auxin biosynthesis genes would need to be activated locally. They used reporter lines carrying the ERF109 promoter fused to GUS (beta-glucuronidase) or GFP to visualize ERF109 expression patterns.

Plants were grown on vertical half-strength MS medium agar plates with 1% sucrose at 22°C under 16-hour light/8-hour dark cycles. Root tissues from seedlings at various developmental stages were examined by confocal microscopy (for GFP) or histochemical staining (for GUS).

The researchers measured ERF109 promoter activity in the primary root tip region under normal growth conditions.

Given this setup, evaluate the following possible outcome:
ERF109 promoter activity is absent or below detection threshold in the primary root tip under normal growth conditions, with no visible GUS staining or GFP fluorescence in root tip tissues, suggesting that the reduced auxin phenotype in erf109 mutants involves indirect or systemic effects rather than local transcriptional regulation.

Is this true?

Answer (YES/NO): YES